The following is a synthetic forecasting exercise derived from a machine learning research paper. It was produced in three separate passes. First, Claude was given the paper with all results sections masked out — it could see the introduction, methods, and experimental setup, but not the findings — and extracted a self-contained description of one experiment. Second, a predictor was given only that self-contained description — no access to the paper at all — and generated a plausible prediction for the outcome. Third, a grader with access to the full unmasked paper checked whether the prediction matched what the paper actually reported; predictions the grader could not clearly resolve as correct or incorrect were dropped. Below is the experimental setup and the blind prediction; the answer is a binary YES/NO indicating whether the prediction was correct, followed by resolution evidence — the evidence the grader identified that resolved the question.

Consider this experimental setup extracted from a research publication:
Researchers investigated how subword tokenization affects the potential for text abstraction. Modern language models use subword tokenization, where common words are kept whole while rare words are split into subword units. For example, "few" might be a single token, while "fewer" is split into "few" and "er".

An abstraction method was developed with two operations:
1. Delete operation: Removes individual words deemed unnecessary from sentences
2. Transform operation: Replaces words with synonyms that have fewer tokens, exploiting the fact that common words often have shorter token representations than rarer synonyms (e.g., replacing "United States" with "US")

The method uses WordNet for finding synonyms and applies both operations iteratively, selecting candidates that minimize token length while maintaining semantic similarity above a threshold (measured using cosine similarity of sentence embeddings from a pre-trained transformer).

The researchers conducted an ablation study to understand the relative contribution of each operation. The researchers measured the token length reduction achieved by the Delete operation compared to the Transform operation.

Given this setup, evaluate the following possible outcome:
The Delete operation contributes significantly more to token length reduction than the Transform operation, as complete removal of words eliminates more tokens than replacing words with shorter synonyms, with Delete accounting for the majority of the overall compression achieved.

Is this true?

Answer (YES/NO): YES